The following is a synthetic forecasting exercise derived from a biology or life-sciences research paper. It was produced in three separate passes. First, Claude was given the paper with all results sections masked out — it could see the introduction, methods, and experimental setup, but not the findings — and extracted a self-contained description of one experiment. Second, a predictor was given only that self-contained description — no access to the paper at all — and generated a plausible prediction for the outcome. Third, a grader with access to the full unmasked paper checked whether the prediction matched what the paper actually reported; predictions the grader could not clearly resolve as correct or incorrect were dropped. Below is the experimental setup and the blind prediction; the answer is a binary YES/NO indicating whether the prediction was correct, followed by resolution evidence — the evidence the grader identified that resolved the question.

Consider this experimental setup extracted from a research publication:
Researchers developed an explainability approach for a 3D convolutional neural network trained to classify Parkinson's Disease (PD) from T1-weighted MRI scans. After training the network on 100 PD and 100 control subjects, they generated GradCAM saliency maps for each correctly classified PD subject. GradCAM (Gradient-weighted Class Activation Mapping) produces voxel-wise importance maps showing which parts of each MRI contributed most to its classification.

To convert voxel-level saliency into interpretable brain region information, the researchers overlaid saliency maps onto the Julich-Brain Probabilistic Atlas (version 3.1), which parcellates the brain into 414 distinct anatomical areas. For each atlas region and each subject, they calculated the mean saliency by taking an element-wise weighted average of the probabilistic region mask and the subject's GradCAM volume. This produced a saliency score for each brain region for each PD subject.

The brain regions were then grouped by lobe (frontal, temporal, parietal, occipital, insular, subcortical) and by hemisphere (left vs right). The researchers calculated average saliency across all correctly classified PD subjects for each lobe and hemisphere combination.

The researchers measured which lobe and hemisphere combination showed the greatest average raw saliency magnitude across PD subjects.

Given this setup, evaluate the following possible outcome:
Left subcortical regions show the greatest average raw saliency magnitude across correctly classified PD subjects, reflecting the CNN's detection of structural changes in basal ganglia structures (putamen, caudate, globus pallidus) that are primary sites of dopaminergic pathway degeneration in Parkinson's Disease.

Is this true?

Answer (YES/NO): NO